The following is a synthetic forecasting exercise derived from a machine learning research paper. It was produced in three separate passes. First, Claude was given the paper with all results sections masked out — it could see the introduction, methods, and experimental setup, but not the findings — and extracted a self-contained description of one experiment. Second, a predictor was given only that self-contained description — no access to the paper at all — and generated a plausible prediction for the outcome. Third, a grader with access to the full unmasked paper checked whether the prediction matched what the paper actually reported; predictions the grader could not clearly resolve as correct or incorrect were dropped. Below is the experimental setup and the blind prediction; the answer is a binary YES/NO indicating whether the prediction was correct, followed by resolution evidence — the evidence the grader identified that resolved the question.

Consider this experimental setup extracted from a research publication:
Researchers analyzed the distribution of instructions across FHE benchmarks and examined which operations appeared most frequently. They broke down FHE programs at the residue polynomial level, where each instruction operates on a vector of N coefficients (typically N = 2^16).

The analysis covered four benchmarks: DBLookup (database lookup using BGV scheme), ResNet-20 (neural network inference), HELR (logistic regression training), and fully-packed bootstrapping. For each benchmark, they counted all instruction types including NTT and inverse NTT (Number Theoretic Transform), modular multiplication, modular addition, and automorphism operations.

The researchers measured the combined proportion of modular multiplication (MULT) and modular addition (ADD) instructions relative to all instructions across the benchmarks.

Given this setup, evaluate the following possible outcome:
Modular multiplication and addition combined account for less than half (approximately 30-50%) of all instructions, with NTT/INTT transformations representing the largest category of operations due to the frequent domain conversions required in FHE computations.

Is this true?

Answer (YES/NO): NO